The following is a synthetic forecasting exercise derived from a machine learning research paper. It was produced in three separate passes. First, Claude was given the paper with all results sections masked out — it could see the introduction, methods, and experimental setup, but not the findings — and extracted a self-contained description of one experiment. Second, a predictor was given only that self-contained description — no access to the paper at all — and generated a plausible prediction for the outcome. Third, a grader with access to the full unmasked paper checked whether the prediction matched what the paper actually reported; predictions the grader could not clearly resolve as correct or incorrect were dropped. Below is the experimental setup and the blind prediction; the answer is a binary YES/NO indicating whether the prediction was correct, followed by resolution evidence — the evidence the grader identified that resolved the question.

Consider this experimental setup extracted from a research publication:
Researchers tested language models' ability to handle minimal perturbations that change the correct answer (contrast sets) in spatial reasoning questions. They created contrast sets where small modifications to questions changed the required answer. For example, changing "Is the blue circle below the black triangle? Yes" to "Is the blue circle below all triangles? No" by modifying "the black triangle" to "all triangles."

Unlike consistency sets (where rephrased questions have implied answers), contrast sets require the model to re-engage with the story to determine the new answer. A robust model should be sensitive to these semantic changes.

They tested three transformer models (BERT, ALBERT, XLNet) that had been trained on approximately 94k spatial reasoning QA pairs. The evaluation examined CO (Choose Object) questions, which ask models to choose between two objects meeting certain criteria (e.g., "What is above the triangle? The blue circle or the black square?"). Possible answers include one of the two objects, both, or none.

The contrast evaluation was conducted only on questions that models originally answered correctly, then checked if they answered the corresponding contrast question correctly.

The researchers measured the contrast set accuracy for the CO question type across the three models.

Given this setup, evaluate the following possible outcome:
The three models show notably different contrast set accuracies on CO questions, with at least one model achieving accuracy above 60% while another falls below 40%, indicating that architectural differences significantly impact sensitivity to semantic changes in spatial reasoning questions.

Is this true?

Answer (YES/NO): YES